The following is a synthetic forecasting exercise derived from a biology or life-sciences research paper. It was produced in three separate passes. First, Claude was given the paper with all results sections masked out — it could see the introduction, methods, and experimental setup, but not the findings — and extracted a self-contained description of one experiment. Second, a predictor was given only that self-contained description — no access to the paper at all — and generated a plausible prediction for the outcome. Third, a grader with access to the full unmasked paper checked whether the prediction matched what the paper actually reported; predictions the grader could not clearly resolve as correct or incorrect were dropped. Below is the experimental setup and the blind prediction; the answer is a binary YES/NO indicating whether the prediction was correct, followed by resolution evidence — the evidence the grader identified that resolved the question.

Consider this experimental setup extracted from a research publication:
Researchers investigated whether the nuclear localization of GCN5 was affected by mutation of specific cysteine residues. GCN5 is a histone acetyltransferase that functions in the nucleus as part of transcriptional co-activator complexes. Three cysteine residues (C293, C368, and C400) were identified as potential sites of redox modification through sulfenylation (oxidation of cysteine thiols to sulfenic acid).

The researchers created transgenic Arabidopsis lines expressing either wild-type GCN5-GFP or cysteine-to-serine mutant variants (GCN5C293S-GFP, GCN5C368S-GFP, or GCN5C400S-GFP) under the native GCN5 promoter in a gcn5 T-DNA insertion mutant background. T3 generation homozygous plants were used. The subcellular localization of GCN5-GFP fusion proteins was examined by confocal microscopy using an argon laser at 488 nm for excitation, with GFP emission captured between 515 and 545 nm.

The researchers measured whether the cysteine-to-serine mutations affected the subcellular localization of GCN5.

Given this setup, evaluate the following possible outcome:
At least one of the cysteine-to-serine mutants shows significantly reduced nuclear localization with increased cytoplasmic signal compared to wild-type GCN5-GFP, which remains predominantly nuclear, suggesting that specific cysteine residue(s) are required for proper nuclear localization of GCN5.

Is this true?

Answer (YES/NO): NO